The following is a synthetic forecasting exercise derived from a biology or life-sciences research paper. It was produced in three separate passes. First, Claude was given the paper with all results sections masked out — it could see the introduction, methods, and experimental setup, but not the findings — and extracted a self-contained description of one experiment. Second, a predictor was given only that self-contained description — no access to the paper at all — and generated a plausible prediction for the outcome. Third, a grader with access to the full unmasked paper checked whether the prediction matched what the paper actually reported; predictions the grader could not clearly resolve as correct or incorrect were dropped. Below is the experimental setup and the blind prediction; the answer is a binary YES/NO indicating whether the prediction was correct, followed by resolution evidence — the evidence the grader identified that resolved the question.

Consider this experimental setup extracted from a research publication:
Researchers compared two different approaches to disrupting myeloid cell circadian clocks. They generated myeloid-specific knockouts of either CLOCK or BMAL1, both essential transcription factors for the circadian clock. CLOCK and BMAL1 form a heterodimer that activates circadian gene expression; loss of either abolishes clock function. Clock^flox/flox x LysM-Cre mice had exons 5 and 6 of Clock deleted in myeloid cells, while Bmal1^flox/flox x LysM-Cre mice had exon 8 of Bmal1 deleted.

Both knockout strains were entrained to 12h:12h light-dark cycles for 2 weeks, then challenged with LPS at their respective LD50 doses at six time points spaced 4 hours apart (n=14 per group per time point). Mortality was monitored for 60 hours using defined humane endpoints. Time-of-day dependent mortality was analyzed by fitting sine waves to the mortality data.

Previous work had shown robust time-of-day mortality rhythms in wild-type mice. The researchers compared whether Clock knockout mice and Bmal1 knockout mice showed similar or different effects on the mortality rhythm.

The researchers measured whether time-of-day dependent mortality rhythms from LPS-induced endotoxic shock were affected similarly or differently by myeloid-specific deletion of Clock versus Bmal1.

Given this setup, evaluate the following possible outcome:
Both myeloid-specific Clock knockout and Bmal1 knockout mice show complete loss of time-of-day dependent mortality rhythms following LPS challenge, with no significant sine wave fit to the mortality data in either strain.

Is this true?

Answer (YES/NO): NO